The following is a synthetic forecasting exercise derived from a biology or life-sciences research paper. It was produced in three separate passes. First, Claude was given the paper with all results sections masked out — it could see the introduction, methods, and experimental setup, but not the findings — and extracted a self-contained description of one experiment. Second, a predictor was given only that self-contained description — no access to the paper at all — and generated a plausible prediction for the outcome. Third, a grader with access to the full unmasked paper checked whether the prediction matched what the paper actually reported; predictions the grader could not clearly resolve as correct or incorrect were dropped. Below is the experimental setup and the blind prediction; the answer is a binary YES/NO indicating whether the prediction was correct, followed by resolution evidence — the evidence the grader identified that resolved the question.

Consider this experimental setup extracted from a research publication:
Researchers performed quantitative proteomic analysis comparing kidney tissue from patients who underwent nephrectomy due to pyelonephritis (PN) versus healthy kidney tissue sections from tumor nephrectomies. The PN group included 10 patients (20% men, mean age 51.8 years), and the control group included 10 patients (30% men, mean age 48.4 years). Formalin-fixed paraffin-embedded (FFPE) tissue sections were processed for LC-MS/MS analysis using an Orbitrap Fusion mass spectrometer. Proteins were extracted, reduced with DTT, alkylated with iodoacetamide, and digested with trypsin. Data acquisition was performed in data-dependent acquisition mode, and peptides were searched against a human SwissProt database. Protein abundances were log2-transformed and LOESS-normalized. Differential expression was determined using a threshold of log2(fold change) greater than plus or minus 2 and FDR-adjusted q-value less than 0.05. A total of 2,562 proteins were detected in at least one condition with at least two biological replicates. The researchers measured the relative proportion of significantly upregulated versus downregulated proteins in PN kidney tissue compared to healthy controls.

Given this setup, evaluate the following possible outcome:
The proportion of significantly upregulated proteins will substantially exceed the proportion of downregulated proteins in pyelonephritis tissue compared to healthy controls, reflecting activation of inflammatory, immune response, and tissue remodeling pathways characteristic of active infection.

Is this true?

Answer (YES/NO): NO